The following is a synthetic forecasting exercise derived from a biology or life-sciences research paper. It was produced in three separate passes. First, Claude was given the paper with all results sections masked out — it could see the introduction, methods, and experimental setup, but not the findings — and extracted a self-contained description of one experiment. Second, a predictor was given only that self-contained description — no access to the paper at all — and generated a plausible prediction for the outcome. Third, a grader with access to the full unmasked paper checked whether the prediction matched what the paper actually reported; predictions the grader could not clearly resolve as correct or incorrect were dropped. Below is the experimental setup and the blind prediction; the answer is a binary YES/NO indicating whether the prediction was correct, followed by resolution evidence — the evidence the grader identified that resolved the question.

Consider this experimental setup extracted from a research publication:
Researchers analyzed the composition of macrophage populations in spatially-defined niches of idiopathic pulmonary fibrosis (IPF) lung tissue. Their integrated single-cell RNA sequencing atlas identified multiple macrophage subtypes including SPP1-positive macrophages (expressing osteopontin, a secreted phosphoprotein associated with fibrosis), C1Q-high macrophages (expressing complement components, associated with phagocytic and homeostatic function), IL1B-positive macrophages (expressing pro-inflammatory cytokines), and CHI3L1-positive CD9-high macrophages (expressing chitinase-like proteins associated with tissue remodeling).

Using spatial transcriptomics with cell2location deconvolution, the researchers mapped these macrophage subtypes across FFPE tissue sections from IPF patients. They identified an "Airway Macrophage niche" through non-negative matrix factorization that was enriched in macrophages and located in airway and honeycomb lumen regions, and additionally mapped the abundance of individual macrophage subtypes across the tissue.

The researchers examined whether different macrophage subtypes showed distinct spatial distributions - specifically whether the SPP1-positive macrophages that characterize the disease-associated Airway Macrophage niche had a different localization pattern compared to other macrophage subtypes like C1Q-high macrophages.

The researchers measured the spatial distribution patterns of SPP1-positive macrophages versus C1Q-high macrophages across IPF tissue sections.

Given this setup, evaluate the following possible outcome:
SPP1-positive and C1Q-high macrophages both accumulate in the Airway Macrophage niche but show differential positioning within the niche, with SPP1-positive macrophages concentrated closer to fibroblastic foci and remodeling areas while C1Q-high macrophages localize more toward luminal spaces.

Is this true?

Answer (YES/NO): NO